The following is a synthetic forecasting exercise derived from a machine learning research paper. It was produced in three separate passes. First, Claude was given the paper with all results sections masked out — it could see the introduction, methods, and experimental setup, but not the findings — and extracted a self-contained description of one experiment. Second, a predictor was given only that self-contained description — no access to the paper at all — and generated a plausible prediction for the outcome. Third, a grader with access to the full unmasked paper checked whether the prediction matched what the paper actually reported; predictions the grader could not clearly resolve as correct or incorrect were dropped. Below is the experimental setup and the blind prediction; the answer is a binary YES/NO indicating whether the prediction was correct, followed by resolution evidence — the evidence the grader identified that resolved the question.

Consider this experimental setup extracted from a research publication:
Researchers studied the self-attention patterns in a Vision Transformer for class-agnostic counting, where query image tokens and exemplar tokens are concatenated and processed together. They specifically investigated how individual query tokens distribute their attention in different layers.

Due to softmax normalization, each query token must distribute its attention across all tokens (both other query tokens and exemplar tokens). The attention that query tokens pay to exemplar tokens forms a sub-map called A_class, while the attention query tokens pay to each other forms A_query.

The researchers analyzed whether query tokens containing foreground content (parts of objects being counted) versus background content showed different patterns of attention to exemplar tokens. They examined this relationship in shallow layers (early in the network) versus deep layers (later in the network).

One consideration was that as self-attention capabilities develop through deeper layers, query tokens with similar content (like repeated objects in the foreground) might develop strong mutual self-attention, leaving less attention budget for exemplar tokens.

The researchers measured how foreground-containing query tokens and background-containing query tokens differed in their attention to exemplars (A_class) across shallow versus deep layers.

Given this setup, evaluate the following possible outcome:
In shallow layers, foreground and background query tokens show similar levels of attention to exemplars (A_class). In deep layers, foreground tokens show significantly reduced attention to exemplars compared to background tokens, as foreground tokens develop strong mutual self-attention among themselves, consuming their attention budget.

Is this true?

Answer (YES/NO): NO